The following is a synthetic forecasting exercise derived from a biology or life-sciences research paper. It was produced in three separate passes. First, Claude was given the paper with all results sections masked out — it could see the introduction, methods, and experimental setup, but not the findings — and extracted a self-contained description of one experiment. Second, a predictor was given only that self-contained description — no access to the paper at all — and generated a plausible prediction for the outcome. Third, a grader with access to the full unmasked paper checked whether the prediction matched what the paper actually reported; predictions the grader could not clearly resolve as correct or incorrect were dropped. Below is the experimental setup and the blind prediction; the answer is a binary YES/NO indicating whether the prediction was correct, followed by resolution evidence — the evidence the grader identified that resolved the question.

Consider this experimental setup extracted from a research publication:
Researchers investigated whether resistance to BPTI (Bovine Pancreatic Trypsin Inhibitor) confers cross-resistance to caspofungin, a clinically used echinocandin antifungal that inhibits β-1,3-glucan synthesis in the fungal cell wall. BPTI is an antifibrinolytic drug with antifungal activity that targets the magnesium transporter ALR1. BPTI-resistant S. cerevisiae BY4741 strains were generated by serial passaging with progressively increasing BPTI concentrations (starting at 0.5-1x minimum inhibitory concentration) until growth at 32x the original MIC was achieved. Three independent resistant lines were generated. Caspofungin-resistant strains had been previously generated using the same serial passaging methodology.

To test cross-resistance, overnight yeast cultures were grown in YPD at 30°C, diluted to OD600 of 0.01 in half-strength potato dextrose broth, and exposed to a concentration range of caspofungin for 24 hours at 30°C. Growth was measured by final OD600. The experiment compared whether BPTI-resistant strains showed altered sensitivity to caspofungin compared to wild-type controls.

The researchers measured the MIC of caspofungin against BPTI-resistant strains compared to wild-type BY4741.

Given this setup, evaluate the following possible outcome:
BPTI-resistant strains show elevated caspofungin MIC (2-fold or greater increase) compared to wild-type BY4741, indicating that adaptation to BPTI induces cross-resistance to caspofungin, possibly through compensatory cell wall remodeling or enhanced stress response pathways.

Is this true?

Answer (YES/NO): NO